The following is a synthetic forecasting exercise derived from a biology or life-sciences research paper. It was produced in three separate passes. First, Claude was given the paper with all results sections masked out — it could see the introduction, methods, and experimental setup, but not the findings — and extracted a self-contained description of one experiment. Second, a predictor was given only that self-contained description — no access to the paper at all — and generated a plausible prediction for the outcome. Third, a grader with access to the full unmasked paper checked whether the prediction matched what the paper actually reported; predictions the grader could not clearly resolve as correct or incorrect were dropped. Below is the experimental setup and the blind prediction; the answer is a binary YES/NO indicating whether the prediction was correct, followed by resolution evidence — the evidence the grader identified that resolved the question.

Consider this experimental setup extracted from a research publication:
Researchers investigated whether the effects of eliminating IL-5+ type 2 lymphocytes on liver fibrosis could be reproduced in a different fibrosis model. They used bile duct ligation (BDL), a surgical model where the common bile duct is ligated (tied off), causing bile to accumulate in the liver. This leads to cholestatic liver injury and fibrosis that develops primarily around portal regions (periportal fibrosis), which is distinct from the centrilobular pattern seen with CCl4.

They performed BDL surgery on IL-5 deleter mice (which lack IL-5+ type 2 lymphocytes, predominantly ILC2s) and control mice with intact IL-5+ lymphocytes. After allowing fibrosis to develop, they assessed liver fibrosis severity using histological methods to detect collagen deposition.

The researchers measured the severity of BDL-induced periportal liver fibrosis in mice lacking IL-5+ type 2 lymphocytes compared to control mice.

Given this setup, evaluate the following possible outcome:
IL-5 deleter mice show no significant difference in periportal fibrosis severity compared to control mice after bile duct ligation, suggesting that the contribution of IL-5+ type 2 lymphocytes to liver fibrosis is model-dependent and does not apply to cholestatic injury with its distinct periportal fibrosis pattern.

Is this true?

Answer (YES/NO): NO